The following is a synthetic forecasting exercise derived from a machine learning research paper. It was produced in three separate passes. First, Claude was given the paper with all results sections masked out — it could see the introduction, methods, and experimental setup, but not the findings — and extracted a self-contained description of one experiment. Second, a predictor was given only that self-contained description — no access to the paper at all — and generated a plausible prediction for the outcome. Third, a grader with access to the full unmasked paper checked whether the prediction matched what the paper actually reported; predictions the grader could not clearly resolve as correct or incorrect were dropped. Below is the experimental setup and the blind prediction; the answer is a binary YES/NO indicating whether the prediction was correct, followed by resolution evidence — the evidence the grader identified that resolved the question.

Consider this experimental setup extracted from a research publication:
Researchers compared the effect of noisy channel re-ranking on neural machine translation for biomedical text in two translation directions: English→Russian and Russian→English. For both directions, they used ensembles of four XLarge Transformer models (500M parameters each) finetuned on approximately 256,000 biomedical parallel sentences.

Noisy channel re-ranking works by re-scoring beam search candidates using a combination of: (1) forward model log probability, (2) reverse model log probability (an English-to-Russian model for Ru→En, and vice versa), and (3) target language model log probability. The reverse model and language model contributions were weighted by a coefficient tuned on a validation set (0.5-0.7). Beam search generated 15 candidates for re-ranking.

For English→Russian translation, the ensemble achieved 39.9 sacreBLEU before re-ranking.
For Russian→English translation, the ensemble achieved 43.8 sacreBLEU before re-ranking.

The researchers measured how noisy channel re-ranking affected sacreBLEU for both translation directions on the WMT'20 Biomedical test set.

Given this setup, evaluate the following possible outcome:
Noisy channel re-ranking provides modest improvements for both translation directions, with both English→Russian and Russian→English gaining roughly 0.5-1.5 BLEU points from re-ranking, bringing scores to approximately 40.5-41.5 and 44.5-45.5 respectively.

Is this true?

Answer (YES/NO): NO